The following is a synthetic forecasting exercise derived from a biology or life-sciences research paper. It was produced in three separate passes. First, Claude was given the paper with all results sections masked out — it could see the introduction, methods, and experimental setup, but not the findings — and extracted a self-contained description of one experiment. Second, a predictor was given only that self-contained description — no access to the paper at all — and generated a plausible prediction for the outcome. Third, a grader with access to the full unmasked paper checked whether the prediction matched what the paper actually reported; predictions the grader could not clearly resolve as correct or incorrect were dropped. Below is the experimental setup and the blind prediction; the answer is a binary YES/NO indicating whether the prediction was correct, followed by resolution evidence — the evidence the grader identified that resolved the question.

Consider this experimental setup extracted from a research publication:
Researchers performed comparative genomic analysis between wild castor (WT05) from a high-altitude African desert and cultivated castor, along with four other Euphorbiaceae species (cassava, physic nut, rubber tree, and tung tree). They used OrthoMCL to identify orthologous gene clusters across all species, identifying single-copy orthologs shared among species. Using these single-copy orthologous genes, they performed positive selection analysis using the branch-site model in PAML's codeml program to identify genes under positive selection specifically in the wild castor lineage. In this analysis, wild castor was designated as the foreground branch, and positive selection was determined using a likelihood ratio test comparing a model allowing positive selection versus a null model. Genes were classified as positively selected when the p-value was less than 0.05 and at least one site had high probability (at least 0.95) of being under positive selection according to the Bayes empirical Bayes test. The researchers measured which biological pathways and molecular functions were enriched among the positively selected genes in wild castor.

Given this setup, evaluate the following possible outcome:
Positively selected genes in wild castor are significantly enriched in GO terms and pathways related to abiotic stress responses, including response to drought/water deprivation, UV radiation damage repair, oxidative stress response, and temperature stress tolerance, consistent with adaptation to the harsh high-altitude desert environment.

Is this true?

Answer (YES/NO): NO